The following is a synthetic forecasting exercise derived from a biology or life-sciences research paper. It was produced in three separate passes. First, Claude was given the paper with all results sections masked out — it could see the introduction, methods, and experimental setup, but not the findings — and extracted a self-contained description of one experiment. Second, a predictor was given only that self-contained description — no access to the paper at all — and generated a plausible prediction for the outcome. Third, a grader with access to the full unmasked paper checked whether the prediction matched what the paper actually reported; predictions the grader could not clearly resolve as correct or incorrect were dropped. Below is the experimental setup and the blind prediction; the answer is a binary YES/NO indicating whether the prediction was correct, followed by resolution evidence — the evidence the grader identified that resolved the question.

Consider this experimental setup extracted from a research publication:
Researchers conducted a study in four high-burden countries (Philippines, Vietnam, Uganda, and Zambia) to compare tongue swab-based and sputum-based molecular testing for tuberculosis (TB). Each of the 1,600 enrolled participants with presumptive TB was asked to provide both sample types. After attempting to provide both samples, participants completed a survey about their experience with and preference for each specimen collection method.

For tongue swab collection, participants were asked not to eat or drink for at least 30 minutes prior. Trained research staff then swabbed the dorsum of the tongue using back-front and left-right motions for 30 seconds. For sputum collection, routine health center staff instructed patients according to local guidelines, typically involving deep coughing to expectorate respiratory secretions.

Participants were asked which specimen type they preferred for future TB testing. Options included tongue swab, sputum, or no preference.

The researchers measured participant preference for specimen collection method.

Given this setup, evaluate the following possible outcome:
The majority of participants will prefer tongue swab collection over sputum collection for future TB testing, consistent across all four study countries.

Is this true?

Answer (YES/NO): NO